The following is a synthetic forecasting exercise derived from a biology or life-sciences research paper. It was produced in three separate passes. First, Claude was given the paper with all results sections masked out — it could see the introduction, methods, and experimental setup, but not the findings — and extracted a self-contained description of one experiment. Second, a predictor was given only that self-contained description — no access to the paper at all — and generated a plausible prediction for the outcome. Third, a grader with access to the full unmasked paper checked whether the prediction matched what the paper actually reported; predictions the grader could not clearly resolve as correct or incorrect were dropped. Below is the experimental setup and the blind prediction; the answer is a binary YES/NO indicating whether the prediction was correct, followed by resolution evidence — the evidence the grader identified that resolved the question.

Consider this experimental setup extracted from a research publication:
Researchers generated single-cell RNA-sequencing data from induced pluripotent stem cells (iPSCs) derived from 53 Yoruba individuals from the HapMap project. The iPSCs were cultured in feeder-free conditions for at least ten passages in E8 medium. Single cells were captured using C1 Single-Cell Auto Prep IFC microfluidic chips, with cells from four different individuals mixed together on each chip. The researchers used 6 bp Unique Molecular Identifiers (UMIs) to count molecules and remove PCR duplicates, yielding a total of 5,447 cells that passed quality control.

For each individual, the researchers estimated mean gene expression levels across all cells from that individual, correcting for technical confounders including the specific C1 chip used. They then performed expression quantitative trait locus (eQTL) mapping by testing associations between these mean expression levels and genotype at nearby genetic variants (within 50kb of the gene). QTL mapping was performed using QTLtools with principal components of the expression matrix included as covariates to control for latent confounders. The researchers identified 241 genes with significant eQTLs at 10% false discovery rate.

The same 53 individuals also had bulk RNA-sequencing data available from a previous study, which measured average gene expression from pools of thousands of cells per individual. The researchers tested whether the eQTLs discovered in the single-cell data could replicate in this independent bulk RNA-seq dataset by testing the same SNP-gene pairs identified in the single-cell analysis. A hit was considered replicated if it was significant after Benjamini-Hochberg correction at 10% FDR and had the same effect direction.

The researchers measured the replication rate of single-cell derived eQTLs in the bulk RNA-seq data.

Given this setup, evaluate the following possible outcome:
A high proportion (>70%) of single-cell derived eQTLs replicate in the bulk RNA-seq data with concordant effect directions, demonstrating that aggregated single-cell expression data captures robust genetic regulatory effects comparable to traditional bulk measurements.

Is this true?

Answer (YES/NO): YES